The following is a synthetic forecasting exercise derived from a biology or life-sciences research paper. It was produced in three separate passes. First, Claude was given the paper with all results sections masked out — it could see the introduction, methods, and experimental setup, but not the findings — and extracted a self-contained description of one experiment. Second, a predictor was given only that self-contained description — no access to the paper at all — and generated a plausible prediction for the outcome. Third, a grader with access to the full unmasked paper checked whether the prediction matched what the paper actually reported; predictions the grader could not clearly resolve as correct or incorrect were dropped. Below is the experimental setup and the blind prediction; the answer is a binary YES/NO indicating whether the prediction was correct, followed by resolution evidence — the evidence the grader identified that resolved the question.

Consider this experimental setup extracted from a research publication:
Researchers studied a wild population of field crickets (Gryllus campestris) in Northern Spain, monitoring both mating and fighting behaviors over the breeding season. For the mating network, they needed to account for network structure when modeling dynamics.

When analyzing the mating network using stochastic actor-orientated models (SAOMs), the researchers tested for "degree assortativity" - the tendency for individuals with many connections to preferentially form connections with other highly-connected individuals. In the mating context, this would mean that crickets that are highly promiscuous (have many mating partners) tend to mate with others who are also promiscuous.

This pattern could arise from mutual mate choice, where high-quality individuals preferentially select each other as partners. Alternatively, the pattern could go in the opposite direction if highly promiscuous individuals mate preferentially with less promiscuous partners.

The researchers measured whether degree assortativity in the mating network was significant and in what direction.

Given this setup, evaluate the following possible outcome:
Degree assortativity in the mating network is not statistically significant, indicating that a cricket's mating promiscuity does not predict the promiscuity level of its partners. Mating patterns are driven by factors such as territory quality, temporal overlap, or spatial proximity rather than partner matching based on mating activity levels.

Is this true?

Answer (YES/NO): NO